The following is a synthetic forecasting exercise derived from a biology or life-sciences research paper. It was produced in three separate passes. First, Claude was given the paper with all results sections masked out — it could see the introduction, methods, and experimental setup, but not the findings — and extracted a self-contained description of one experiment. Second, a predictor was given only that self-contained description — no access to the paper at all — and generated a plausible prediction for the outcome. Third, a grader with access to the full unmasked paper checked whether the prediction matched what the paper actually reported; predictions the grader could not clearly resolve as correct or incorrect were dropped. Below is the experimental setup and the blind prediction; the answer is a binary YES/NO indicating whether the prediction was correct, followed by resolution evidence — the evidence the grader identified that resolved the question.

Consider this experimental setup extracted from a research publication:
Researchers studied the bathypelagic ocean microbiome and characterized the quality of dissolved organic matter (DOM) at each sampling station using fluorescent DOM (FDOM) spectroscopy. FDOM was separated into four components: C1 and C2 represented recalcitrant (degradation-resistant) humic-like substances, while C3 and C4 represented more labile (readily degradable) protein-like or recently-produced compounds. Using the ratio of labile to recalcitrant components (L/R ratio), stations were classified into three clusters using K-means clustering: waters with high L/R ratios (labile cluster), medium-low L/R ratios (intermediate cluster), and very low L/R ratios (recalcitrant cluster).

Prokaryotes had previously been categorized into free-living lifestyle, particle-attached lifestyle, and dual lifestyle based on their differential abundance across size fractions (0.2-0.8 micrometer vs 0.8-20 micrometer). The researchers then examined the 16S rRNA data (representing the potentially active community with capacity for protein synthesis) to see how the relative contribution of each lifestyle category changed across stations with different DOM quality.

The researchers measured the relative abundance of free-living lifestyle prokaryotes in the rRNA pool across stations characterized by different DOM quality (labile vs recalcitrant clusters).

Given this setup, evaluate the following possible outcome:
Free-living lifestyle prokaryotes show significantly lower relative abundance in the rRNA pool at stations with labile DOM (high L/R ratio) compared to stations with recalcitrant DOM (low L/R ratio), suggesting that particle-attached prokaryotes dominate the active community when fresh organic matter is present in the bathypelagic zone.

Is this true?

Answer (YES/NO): YES